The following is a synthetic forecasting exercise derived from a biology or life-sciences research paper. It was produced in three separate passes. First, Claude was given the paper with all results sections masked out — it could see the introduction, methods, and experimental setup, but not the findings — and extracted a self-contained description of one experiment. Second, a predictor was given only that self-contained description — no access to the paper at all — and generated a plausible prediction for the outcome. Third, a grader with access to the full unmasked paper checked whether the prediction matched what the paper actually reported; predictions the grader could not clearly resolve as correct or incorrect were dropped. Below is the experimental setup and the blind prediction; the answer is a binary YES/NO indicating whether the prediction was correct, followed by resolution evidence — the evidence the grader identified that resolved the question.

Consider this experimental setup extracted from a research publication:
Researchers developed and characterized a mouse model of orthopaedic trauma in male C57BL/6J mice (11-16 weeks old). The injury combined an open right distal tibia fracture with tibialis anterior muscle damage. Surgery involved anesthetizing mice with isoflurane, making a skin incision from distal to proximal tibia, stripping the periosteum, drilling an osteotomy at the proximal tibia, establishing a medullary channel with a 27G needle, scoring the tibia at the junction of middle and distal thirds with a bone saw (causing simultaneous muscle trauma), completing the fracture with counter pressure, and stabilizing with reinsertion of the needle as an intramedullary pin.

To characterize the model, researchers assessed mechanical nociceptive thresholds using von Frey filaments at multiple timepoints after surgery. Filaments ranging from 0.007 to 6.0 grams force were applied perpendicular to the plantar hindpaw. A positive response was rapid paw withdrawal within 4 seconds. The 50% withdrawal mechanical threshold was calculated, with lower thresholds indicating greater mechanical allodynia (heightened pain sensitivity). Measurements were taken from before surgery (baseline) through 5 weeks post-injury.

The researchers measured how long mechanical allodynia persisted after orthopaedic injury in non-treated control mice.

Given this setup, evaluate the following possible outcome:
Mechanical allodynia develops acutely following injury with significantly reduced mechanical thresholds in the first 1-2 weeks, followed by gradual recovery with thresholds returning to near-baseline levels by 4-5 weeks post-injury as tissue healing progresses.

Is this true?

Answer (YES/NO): NO